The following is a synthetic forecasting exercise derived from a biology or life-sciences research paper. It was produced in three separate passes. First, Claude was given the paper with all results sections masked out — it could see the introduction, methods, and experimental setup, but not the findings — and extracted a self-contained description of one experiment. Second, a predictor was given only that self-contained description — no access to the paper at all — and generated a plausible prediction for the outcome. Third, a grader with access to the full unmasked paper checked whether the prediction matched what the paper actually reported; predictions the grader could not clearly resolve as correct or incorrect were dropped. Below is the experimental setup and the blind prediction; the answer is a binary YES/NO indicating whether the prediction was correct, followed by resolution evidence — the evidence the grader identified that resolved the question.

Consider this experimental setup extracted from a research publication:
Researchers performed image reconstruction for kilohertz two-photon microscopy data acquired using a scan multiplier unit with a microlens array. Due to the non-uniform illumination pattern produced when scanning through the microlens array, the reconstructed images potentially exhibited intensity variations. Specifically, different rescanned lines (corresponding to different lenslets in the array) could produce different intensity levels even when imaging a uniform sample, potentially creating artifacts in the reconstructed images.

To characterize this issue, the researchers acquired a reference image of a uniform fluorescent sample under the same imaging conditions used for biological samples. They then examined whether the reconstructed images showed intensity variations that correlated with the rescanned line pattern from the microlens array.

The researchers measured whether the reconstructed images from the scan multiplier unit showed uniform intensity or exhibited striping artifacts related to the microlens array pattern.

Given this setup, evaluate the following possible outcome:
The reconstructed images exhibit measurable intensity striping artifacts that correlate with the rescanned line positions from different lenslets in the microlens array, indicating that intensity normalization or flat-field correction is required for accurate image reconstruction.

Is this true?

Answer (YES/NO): YES